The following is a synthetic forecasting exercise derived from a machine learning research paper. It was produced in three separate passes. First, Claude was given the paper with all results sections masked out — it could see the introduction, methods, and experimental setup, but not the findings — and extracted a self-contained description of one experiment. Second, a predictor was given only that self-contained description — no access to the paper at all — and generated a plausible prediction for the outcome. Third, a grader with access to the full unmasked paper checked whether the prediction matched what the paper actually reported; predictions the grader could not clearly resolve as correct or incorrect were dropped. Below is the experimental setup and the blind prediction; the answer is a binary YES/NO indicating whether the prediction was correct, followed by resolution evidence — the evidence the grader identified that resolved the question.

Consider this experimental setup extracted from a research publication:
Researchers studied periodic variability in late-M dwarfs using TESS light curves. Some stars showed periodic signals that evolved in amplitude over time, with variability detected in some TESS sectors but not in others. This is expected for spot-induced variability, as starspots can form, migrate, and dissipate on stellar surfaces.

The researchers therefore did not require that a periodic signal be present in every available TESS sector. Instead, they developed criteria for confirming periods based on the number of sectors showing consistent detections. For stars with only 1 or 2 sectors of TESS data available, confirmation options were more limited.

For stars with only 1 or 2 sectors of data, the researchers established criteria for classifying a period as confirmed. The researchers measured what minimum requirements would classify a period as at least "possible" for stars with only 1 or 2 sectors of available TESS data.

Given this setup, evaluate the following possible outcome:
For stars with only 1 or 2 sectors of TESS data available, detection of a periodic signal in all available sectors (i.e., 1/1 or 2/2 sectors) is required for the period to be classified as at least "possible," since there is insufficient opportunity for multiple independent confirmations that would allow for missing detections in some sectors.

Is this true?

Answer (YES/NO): NO